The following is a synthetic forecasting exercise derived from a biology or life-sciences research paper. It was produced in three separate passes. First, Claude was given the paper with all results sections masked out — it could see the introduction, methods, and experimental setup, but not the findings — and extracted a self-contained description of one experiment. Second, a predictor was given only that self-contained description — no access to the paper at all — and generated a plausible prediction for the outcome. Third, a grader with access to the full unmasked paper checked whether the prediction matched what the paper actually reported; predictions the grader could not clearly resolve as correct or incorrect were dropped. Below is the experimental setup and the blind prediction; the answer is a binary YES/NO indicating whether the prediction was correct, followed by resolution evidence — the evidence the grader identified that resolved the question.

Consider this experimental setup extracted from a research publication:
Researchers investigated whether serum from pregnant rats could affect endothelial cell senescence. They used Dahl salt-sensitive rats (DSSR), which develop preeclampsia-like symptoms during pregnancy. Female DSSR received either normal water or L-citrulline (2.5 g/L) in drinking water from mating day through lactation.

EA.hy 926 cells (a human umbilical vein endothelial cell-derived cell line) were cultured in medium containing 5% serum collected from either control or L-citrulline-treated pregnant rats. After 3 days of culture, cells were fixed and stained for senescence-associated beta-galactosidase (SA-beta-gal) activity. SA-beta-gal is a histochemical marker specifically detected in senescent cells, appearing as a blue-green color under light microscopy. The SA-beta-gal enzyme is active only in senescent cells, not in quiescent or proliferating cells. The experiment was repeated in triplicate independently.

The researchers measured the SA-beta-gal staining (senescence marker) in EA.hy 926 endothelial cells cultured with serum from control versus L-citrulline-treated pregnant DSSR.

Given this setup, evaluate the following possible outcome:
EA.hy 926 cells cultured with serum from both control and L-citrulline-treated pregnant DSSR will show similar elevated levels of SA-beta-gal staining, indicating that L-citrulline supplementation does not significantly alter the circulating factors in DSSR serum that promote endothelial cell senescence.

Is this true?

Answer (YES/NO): NO